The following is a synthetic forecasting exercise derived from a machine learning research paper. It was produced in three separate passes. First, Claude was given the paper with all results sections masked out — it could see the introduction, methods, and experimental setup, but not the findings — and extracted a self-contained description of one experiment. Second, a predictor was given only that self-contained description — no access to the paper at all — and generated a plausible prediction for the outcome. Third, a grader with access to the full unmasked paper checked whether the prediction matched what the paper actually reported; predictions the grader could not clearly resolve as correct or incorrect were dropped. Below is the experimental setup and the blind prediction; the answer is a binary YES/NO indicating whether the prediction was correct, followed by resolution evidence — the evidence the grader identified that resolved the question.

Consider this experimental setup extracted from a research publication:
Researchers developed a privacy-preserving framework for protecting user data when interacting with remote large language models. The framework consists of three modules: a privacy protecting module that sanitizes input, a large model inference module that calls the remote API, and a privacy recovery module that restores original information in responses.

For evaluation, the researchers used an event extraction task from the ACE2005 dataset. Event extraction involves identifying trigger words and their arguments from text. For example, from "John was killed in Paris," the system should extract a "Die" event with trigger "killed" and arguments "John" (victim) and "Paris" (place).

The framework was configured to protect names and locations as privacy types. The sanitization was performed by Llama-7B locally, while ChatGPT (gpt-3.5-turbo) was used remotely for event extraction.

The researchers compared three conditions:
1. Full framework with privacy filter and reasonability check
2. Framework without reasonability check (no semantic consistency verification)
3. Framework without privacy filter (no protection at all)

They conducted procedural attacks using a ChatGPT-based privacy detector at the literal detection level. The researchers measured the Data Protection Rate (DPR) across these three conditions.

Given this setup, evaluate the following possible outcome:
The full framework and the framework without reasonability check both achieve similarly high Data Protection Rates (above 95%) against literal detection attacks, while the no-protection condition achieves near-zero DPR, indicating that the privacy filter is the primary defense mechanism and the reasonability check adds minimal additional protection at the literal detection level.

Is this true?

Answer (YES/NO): NO